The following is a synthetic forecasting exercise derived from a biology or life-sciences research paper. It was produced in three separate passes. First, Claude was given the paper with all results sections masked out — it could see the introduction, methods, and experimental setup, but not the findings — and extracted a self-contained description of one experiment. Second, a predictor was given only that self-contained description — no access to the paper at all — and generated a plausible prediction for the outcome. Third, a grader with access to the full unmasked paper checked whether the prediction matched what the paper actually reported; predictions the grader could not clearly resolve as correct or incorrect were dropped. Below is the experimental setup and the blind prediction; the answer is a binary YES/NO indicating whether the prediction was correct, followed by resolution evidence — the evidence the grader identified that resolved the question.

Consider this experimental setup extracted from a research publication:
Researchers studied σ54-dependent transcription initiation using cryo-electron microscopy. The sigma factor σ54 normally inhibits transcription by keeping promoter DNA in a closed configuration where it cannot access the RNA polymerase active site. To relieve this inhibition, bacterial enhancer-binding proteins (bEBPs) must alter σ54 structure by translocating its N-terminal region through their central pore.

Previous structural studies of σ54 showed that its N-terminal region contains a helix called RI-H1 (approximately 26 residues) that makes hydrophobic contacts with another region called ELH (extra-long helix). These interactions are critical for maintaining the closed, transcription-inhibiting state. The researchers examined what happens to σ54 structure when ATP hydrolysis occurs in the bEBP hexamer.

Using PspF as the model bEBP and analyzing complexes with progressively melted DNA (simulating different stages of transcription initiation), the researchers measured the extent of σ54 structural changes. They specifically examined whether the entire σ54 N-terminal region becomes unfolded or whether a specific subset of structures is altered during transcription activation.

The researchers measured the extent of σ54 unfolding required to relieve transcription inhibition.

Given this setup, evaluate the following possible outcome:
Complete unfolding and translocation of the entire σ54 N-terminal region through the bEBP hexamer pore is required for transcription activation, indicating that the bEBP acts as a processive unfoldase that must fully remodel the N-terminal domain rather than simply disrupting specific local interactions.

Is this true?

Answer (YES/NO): NO